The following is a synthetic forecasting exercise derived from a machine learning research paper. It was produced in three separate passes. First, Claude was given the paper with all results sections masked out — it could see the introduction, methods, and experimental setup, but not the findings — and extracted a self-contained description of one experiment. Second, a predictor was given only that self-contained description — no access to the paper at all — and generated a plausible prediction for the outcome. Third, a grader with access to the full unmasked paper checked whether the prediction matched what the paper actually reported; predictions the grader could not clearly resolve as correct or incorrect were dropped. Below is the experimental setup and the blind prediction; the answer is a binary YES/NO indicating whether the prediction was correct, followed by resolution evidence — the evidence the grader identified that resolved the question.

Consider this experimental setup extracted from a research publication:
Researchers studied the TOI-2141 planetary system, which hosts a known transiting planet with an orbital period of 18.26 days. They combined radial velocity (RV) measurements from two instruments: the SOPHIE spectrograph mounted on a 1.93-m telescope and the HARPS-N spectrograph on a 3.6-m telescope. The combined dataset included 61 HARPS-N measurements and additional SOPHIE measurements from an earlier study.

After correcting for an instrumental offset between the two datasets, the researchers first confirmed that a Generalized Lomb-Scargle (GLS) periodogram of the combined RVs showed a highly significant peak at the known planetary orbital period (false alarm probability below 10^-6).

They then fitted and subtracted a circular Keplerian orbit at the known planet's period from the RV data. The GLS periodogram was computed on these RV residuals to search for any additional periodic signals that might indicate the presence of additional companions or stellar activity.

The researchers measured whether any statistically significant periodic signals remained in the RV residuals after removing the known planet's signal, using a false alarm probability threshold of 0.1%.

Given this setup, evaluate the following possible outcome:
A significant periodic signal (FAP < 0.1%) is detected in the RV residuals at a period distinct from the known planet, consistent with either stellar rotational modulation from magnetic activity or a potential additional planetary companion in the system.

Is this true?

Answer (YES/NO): YES